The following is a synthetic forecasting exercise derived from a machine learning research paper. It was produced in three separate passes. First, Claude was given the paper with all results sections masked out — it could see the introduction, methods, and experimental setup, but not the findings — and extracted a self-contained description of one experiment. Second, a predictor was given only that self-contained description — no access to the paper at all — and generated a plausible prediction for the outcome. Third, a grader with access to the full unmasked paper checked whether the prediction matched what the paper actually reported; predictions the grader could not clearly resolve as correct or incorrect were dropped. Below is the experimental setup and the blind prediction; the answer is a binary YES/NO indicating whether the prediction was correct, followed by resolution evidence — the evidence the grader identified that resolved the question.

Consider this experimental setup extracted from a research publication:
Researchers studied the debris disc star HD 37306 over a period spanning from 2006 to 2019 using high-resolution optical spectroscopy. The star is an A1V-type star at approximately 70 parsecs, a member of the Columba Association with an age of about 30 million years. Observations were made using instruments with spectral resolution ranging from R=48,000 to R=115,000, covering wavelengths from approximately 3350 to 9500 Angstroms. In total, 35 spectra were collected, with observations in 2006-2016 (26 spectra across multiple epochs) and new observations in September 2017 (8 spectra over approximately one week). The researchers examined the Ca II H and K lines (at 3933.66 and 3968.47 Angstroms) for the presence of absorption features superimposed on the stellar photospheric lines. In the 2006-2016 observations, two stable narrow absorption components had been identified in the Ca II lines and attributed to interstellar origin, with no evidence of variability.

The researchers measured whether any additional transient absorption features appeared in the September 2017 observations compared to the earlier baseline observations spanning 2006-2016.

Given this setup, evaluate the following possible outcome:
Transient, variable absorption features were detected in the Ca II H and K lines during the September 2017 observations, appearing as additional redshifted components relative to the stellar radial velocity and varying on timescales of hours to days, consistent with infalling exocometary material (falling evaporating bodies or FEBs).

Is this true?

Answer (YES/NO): NO